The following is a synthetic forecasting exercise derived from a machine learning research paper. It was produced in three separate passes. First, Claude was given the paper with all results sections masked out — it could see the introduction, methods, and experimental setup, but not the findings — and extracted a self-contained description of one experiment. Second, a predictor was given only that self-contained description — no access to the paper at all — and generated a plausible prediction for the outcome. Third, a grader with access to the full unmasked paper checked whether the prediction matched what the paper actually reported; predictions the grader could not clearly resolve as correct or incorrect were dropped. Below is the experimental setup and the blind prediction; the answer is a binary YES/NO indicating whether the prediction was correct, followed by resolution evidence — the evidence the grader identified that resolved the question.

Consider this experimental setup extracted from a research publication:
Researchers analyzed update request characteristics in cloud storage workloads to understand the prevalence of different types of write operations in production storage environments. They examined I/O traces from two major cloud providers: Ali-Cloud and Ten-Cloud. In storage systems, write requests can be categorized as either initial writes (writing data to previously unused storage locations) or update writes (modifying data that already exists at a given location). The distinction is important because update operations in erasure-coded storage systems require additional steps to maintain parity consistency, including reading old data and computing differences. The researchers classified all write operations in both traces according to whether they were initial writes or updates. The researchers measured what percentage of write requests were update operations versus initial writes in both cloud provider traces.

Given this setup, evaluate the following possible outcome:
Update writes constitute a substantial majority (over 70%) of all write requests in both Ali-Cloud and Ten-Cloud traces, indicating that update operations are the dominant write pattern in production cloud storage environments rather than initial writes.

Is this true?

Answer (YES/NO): NO